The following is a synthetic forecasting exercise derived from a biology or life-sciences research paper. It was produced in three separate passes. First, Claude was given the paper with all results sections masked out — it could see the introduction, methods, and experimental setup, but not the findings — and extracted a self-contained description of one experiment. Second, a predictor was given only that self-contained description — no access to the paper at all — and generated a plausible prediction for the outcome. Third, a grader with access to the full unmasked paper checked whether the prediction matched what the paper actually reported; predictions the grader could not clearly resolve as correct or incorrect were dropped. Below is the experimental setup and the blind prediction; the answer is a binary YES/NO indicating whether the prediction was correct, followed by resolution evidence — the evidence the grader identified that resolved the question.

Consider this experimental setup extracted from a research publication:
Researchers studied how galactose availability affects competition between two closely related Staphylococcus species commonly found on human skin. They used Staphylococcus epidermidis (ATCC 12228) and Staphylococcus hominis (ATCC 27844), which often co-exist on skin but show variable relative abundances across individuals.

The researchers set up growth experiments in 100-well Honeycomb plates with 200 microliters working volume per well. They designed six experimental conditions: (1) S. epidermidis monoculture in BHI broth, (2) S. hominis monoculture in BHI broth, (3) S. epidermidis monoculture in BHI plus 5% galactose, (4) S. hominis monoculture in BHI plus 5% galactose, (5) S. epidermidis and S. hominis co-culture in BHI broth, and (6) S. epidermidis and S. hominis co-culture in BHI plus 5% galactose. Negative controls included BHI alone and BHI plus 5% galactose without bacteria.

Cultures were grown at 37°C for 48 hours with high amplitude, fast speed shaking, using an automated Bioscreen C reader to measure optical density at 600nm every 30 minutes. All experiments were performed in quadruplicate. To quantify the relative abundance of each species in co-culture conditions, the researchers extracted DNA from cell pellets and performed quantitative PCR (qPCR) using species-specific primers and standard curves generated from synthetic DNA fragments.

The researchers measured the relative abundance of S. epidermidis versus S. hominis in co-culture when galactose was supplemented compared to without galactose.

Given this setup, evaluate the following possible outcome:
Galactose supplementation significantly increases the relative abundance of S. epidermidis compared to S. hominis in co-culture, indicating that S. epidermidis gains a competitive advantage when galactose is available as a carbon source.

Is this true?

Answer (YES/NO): NO